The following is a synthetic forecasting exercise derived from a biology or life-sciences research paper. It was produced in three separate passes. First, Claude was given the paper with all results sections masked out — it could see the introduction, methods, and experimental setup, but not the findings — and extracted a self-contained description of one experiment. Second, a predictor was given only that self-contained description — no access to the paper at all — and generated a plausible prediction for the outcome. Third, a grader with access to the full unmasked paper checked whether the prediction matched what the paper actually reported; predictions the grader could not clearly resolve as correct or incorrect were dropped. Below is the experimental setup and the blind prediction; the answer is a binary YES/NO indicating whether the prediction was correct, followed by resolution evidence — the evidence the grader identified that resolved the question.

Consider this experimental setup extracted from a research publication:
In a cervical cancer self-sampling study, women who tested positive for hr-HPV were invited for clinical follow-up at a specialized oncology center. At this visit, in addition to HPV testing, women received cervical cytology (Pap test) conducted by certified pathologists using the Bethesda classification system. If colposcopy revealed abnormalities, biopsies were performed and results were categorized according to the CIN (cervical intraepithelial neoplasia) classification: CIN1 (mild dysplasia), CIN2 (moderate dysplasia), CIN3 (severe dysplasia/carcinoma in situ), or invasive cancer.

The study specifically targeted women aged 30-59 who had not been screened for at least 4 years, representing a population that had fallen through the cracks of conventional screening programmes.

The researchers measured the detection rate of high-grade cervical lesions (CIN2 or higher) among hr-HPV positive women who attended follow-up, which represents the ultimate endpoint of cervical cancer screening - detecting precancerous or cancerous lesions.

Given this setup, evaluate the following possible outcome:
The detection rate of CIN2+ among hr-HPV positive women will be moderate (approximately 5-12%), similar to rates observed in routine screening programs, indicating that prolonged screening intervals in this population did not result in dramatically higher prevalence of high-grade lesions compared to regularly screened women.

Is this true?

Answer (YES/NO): YES